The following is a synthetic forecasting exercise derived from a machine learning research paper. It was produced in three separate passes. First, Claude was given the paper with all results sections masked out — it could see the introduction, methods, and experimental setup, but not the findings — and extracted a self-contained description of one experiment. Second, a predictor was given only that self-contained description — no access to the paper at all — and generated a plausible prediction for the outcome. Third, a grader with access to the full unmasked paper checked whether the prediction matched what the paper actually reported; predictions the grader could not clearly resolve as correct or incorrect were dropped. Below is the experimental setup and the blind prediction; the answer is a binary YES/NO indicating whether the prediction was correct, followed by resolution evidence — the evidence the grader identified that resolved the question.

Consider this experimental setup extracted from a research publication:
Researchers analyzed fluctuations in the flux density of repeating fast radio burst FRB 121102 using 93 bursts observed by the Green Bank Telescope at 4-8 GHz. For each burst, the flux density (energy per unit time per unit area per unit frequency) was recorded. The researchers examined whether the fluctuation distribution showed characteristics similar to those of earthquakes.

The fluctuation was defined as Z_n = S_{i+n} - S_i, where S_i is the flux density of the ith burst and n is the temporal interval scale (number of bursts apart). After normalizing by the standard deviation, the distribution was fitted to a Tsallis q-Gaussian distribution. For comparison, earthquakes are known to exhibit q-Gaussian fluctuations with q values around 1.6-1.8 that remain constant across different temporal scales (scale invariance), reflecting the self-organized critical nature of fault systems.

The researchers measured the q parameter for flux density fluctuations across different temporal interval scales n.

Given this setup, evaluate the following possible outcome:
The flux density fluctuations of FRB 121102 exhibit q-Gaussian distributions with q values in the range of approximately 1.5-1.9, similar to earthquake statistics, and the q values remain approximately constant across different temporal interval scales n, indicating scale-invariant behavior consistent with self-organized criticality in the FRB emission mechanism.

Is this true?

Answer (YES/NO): NO